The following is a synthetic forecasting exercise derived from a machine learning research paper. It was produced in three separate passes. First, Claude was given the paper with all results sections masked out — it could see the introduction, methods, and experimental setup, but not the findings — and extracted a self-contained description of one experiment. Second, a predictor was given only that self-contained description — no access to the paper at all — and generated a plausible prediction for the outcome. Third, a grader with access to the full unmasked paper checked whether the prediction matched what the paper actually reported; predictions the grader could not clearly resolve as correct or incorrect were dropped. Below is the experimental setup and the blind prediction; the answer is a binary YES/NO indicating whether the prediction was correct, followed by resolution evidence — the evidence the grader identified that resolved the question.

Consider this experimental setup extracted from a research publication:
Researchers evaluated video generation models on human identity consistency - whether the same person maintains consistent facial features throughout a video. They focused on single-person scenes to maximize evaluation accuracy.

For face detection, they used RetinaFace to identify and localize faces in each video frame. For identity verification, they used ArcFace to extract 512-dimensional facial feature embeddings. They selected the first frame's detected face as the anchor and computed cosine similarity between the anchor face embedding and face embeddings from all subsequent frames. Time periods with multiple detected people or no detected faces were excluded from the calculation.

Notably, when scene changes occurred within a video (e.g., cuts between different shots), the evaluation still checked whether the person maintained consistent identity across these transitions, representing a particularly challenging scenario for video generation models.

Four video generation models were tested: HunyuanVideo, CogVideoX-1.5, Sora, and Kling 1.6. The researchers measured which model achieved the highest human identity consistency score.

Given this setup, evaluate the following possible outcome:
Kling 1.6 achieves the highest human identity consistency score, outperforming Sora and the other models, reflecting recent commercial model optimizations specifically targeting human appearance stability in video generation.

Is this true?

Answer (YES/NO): NO